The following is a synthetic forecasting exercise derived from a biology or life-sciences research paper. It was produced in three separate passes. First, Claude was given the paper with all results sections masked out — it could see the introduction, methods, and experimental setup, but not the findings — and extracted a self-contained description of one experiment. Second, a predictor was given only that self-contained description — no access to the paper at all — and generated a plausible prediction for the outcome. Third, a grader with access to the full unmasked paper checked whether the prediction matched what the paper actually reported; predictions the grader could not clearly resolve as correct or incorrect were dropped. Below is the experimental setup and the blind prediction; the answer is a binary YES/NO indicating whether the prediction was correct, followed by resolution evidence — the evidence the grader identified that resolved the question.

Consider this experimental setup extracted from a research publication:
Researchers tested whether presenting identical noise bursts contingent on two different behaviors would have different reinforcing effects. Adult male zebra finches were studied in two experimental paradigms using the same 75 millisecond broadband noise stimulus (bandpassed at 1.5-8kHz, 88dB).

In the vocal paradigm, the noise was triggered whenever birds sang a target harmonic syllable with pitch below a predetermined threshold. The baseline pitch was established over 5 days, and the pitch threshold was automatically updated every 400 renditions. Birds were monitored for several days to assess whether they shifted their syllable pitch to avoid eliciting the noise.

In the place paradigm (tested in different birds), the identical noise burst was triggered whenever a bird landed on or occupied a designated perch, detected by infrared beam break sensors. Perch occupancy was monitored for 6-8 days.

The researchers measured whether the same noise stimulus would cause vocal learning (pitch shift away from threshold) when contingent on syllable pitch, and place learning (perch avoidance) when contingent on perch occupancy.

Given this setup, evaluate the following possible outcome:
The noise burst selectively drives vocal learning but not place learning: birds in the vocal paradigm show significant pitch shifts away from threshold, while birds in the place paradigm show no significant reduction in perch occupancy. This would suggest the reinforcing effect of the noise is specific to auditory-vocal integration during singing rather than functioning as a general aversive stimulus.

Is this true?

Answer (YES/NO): NO